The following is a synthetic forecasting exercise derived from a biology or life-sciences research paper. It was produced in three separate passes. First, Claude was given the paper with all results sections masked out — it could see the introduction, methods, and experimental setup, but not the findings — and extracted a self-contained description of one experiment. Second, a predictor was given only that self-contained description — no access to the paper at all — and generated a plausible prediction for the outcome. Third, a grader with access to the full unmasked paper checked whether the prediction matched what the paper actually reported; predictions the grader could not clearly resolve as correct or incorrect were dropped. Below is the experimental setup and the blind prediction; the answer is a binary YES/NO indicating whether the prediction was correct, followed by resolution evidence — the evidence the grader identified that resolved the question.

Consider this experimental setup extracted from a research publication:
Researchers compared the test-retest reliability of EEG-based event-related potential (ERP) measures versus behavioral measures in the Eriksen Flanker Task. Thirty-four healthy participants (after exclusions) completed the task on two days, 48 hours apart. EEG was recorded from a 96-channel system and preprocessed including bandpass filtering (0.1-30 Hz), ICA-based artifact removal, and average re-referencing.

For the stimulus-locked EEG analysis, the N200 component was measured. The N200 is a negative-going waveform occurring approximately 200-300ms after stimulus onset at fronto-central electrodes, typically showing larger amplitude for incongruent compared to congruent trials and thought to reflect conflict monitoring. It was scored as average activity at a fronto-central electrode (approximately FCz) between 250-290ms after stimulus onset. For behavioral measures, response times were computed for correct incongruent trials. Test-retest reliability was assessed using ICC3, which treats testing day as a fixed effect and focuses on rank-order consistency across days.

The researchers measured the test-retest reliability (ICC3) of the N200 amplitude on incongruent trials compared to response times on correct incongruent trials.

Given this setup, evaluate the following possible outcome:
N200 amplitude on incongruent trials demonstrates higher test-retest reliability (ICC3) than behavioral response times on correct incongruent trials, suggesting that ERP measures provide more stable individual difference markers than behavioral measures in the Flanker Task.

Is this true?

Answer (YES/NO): YES